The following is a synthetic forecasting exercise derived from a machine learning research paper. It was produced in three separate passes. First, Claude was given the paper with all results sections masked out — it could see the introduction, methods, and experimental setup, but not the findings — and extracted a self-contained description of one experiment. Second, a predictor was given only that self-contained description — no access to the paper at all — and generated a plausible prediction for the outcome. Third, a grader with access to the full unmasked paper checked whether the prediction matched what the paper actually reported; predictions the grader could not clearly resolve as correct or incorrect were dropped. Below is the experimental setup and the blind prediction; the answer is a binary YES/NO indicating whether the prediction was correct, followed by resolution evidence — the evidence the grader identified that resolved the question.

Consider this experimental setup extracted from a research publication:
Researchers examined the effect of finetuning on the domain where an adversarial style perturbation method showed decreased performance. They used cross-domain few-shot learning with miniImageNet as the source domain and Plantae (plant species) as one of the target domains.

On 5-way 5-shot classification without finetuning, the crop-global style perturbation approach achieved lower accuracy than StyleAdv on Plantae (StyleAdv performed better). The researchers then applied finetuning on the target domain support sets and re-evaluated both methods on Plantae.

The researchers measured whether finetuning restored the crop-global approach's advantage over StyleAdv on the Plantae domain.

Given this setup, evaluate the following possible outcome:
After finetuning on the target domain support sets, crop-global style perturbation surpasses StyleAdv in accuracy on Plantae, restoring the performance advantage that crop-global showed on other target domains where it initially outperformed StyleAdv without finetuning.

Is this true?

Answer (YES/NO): YES